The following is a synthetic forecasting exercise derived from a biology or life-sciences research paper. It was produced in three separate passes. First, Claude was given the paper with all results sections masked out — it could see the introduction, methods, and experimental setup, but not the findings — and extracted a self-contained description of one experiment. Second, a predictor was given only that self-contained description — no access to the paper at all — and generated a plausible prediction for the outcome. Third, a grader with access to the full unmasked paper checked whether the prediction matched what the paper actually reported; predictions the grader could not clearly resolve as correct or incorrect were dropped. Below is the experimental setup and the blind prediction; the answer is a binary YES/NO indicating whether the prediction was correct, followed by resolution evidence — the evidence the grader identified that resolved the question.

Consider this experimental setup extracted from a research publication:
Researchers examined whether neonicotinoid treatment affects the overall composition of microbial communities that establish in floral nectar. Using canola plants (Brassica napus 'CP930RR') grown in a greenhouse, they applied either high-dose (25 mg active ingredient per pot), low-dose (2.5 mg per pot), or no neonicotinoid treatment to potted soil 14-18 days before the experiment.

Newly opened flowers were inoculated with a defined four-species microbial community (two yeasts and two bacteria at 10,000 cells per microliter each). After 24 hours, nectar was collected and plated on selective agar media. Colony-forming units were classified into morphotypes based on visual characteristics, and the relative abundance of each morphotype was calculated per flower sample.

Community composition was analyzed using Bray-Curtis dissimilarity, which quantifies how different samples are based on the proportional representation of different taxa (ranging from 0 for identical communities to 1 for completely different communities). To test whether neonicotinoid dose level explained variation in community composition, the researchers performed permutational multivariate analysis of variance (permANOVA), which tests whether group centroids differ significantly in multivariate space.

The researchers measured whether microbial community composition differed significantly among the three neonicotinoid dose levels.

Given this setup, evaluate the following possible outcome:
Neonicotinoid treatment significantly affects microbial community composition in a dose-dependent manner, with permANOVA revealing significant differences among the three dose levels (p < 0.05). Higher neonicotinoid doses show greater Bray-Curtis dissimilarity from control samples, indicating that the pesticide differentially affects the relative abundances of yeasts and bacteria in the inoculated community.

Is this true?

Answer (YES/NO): NO